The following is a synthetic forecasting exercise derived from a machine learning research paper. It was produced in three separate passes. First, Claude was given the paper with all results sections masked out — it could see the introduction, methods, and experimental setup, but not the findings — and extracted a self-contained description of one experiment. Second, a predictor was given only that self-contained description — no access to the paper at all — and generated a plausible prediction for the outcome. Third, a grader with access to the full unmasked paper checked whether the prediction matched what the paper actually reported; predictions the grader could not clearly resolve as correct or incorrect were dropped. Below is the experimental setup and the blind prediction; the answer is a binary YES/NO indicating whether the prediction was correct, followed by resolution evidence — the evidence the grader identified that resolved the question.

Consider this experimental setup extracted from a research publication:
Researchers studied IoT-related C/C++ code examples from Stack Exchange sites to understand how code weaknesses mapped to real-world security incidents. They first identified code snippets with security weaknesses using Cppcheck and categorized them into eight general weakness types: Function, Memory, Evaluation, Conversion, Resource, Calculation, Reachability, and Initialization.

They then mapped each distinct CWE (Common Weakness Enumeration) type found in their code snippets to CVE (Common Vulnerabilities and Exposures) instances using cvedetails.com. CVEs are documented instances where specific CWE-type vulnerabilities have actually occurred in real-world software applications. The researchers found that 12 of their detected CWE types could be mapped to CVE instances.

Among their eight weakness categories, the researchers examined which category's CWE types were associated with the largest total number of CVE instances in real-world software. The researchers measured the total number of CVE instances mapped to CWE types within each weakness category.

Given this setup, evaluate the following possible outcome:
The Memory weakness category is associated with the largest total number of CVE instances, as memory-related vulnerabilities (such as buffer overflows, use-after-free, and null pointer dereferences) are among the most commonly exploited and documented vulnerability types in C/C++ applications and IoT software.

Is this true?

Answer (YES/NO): YES